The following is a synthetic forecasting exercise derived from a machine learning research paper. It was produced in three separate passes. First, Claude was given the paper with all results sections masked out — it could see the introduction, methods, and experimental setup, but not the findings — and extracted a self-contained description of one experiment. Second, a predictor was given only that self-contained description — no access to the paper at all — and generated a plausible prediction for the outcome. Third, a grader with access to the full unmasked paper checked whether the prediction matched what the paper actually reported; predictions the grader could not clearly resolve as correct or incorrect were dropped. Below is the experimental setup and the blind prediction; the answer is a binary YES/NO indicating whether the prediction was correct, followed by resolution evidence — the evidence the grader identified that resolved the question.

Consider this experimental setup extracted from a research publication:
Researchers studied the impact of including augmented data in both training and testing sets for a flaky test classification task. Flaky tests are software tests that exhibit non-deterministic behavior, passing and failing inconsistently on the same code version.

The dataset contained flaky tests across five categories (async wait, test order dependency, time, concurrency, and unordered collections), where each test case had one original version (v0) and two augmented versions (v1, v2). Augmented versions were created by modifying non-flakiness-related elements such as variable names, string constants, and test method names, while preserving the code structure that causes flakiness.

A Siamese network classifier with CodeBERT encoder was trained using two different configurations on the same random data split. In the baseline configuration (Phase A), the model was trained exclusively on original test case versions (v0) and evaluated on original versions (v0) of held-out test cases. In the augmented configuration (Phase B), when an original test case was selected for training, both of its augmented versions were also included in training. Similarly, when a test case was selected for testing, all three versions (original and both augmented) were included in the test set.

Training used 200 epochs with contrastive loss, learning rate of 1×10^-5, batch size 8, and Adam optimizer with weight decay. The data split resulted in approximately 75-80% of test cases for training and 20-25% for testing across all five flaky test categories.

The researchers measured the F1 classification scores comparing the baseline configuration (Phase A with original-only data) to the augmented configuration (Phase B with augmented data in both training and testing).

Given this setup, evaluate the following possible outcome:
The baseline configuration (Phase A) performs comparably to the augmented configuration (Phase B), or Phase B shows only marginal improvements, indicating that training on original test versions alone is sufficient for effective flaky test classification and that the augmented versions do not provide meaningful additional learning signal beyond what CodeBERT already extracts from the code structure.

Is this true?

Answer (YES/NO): NO